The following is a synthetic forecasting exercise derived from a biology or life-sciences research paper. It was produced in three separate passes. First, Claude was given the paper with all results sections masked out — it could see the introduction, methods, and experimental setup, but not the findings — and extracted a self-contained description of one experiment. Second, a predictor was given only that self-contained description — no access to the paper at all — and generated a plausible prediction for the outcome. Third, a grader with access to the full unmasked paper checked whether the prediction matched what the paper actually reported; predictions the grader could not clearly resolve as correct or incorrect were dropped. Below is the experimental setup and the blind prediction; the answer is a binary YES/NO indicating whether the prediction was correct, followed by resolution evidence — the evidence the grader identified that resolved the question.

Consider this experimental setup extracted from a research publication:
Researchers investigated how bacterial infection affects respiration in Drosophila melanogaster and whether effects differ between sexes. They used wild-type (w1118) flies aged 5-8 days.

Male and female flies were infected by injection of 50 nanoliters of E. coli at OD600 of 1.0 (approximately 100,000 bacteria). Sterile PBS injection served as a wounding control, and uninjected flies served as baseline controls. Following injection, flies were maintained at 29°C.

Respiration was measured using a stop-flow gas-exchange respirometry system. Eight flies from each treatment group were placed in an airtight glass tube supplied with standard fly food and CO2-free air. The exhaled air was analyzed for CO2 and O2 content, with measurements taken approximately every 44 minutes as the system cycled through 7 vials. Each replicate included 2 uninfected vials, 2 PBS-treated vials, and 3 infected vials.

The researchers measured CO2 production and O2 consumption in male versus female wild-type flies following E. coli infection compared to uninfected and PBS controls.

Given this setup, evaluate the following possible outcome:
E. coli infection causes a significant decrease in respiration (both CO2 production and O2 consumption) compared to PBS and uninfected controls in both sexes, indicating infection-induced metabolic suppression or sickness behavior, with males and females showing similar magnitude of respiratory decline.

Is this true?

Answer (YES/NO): NO